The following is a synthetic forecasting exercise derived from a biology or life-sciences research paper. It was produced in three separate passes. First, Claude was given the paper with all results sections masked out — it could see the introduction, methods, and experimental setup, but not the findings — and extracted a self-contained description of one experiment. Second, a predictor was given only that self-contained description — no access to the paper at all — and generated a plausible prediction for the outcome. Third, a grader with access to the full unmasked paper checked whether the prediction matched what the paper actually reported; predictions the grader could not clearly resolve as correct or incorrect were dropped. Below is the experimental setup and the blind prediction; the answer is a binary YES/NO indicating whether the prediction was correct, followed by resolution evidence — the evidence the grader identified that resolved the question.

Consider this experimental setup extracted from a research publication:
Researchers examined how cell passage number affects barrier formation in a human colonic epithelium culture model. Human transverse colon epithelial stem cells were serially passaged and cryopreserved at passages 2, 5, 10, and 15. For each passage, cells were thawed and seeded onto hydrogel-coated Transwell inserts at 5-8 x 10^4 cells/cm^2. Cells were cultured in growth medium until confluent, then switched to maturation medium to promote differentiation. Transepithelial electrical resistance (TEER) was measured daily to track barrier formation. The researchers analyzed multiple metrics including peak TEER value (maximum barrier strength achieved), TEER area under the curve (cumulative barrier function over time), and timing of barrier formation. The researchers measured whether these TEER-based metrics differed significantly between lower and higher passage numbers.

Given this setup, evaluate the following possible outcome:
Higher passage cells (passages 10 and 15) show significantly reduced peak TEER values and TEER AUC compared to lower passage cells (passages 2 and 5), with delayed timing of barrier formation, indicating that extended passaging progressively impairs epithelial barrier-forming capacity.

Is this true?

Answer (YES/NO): NO